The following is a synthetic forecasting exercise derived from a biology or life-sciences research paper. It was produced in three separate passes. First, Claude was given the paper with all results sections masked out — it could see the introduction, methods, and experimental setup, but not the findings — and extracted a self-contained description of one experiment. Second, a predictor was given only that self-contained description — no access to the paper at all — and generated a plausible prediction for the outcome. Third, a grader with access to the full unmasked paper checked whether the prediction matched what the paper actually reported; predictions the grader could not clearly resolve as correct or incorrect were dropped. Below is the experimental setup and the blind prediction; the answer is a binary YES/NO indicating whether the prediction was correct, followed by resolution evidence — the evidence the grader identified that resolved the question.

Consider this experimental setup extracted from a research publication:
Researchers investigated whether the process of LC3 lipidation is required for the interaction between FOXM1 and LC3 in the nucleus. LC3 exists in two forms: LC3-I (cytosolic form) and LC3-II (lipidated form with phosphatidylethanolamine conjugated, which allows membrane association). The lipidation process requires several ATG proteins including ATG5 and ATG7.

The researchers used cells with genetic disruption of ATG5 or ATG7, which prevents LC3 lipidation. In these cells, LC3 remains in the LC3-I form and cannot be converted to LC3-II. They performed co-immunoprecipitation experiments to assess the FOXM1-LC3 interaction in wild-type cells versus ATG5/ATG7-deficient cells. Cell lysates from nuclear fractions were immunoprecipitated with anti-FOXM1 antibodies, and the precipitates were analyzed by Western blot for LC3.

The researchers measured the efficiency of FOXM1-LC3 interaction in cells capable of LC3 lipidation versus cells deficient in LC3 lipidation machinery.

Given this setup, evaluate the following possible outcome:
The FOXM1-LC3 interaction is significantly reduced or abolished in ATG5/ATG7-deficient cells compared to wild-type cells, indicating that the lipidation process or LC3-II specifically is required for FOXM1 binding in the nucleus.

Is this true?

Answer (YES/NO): YES